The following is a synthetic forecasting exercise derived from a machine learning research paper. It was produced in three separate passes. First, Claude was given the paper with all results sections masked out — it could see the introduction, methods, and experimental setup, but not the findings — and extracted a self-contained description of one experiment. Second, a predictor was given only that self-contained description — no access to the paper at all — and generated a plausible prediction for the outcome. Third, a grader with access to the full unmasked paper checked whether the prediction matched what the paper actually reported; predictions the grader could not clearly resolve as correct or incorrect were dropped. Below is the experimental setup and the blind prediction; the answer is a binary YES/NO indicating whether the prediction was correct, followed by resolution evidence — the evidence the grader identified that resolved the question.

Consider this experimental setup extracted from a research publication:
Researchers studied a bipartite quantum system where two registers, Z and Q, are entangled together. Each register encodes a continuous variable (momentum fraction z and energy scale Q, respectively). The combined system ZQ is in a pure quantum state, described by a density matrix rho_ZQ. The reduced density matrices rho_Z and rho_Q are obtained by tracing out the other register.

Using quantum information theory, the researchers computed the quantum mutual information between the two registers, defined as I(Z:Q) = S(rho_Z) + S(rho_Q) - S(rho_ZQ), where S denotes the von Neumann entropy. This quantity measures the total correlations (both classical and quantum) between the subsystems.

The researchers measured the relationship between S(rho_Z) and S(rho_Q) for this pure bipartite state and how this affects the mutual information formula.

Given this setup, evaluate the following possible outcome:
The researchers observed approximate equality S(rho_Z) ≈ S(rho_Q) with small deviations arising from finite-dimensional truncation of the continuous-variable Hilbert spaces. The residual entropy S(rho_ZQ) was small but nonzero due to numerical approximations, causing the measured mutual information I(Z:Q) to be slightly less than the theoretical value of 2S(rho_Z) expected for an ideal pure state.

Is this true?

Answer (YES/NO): NO